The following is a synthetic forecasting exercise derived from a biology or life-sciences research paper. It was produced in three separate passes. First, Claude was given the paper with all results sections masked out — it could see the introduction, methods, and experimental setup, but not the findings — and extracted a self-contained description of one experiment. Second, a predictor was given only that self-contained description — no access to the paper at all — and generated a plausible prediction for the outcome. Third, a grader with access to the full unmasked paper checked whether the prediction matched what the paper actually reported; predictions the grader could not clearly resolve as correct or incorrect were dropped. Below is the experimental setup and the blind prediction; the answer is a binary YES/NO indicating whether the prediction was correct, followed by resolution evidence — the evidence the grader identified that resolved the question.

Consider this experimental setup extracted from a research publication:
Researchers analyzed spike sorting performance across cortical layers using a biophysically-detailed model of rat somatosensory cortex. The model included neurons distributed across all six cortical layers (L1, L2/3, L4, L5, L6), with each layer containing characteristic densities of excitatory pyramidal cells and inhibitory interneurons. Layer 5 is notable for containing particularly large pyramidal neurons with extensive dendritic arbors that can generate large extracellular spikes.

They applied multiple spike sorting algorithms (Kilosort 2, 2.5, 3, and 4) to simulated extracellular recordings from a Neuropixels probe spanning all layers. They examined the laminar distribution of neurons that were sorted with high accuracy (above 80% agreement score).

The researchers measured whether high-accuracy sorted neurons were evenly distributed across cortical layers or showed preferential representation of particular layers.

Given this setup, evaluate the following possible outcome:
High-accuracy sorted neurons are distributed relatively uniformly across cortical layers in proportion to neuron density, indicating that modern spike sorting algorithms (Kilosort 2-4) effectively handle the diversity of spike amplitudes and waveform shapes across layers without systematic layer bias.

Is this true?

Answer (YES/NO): NO